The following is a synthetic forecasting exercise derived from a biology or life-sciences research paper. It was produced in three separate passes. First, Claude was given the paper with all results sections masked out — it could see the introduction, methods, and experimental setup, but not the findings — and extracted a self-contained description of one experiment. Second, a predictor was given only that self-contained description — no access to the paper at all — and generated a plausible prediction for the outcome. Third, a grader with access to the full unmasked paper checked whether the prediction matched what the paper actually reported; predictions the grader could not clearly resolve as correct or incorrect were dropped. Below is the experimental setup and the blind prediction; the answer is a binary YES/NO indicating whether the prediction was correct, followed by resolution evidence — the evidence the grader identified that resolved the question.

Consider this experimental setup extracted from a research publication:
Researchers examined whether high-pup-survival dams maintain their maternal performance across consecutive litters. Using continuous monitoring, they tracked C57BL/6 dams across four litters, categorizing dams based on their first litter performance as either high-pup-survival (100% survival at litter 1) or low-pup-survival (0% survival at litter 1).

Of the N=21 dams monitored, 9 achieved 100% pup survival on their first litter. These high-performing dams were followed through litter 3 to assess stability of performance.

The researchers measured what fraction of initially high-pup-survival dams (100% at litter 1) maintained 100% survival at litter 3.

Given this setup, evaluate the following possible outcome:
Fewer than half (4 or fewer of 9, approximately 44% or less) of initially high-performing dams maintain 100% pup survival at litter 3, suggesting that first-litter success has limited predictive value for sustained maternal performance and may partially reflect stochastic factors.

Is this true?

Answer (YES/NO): NO